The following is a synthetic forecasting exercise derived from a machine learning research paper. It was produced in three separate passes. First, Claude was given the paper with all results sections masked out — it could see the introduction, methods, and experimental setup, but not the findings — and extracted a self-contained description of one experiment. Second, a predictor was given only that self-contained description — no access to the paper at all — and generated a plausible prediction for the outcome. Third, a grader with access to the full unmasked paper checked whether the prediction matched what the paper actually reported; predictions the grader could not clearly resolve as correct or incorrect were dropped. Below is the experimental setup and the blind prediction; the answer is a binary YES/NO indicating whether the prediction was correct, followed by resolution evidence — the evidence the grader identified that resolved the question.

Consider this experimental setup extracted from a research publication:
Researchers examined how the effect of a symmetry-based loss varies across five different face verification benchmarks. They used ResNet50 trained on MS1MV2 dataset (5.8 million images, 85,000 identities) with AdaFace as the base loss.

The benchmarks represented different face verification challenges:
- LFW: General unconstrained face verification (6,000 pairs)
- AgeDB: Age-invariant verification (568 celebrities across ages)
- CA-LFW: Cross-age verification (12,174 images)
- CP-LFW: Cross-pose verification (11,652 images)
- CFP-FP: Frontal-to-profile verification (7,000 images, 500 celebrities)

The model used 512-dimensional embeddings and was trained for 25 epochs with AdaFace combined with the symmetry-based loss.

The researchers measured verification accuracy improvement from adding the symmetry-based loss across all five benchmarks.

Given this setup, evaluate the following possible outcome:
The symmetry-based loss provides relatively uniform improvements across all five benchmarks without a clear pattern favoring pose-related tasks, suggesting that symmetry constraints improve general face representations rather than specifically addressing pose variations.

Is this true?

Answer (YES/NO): NO